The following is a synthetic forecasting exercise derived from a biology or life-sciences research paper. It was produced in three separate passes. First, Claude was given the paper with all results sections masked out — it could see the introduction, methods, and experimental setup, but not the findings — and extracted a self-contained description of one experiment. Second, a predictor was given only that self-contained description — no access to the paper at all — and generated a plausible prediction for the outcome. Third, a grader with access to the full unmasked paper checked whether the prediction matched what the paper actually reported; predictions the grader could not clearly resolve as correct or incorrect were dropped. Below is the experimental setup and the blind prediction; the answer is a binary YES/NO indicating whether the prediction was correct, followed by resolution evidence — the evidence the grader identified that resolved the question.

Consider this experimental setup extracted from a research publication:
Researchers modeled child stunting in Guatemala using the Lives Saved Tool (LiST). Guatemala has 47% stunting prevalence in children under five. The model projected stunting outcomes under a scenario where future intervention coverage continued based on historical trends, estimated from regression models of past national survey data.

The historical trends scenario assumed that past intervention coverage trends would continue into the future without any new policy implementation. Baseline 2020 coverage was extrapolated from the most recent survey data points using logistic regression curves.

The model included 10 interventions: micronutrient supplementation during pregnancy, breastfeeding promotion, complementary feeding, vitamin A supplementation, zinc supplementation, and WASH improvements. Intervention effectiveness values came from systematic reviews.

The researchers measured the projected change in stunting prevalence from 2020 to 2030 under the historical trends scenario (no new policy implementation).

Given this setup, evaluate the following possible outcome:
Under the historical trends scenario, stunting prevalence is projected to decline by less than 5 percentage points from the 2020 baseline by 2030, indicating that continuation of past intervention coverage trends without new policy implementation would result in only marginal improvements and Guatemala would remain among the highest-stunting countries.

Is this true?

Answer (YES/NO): YES